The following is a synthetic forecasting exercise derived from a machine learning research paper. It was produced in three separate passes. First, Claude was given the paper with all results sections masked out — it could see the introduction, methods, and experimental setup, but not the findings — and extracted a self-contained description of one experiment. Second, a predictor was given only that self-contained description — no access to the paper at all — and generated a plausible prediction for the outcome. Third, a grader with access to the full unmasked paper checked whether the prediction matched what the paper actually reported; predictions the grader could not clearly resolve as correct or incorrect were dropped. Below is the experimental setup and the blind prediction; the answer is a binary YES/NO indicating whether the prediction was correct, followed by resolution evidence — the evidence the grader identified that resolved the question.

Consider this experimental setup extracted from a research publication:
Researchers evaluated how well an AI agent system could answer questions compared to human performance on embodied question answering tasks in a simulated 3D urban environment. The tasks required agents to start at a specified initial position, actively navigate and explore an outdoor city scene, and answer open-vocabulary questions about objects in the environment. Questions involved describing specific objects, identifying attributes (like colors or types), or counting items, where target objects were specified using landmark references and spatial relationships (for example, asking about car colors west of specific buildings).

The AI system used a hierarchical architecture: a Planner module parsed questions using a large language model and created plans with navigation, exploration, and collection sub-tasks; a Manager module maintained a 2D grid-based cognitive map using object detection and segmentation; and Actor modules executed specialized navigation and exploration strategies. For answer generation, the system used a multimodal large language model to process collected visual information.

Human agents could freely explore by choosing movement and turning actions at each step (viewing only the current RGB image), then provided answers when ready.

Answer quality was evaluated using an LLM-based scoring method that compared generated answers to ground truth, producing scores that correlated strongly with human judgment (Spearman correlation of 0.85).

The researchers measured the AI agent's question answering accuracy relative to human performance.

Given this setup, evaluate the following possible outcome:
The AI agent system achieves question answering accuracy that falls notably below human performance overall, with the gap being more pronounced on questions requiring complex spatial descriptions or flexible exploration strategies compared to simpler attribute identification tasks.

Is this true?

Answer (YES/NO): NO